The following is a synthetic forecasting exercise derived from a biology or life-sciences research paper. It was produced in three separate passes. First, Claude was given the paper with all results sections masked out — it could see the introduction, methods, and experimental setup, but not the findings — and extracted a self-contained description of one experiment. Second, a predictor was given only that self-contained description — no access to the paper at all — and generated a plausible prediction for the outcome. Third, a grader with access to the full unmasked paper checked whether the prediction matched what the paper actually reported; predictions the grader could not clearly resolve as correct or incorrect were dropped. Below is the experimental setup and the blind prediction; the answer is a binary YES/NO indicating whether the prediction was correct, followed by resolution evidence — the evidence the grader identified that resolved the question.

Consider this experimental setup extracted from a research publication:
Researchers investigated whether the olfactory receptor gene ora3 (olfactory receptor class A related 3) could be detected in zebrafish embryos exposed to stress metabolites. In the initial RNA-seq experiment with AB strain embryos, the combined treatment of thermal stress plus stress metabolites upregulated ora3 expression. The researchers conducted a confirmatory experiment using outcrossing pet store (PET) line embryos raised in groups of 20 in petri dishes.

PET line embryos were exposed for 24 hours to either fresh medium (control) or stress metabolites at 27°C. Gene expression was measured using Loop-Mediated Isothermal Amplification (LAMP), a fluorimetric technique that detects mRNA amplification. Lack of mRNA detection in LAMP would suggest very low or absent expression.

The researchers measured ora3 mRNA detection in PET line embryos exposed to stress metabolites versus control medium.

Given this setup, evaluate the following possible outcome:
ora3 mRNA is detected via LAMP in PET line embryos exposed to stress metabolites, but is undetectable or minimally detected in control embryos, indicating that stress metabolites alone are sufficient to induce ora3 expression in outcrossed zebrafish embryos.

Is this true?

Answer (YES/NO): NO